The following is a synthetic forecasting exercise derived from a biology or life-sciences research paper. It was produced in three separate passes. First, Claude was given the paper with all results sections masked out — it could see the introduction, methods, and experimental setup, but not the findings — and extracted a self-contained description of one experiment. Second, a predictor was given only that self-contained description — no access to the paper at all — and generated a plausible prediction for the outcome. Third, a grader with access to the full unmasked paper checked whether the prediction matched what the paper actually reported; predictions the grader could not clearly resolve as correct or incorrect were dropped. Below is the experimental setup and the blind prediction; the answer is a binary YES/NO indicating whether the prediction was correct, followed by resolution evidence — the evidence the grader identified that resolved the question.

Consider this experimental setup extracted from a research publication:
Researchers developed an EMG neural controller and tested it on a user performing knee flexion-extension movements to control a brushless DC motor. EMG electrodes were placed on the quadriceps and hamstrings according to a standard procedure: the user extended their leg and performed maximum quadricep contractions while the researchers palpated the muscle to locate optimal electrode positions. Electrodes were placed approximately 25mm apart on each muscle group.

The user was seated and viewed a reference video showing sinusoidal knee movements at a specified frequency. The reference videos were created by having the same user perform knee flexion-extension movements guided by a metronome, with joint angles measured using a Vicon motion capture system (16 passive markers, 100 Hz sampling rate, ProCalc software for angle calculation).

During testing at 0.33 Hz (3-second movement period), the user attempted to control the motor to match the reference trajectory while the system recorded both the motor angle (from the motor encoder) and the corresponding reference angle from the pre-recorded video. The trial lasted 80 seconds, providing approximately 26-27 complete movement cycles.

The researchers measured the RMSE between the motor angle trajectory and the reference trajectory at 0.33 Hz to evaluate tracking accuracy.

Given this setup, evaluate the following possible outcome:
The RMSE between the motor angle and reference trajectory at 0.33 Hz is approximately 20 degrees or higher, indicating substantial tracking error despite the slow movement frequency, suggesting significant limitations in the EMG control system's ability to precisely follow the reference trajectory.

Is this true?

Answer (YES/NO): NO